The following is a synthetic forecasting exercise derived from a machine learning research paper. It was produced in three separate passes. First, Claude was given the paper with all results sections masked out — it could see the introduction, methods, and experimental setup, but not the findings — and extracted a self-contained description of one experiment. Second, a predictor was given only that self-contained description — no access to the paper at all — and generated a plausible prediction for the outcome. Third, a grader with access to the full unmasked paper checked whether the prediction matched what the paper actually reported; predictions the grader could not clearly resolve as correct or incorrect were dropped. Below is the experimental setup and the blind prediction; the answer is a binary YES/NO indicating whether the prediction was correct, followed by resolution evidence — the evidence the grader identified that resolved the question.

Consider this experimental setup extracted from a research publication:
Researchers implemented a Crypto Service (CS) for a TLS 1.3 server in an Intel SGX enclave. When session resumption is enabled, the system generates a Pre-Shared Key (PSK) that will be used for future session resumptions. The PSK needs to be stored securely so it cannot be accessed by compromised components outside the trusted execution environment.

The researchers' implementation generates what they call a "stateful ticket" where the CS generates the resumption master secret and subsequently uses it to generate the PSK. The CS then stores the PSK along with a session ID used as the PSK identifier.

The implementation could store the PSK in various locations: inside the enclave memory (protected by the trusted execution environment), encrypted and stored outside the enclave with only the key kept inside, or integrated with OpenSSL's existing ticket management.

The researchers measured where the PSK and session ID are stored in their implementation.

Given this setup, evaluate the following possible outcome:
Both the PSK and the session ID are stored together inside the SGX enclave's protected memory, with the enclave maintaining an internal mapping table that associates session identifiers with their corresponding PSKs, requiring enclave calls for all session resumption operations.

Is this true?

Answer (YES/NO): YES